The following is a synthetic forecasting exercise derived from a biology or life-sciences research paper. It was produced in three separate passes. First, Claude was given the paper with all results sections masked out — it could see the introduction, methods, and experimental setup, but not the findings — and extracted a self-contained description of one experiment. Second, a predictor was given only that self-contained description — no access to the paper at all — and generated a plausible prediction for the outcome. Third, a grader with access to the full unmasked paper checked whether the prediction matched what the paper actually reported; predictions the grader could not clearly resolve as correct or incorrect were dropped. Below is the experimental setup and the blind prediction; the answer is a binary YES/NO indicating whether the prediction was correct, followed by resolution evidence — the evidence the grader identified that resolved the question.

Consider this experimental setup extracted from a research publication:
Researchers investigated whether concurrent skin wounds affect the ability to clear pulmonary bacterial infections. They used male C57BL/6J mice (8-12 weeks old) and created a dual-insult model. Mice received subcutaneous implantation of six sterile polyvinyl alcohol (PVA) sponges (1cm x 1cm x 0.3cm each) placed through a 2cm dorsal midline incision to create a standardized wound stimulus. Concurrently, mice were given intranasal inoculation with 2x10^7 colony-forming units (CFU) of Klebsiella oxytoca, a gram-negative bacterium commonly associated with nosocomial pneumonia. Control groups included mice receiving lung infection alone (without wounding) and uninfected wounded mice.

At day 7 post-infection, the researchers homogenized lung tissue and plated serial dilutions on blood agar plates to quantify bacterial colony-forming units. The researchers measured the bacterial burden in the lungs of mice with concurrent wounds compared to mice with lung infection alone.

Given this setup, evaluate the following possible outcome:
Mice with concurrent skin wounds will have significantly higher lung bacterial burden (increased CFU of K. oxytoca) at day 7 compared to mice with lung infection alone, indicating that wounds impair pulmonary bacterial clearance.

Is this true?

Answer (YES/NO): NO